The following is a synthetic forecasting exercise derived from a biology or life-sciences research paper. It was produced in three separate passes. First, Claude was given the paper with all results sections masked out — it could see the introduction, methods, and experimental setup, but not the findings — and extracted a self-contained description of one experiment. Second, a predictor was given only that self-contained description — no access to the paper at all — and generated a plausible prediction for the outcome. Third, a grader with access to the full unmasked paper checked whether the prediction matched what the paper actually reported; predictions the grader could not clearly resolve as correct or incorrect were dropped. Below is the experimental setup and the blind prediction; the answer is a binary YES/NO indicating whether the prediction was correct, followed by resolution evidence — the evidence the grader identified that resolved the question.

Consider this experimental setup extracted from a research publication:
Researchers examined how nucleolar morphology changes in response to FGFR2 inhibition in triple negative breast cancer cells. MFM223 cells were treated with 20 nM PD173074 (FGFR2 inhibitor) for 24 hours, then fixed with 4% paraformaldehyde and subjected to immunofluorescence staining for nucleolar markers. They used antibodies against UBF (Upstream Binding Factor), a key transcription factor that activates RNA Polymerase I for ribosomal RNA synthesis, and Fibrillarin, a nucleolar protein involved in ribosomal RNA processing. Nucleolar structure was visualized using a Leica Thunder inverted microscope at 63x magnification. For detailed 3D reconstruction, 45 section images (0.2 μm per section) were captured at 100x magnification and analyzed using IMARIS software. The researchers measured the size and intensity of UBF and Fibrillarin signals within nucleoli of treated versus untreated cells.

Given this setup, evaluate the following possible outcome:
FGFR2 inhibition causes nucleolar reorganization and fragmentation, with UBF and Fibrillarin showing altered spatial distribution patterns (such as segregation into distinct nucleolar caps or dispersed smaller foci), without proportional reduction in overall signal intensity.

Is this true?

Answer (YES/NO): NO